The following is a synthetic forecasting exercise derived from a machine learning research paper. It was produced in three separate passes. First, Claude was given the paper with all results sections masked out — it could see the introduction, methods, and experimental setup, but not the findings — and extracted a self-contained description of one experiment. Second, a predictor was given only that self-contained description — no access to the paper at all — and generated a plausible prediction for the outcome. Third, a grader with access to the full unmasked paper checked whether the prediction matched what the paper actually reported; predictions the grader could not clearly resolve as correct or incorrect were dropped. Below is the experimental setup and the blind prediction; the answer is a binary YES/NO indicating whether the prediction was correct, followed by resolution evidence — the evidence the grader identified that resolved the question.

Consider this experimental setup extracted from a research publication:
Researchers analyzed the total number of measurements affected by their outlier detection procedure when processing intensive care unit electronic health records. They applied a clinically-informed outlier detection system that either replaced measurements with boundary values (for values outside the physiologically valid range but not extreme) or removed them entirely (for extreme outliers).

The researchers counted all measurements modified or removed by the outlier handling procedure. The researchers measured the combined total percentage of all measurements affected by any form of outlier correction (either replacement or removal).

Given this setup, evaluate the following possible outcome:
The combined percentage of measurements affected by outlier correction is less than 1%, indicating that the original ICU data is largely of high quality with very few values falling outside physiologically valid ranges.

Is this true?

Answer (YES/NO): YES